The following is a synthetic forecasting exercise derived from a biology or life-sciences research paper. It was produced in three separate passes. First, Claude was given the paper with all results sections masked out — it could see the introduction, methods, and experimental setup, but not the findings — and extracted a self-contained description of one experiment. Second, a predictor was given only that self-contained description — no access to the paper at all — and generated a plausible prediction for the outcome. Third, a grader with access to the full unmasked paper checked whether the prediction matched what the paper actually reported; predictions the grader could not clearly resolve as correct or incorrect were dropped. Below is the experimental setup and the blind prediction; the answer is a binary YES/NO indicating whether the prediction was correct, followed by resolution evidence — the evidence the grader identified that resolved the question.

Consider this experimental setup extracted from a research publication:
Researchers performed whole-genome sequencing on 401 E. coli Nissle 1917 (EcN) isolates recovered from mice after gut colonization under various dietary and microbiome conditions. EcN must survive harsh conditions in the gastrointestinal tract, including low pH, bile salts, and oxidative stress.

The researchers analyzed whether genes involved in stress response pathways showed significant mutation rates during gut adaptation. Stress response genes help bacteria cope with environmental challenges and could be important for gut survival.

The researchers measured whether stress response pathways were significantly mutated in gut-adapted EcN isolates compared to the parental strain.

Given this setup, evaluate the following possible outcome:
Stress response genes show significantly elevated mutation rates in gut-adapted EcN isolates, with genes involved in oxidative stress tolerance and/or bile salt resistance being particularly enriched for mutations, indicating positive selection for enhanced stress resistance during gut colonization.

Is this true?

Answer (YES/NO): NO